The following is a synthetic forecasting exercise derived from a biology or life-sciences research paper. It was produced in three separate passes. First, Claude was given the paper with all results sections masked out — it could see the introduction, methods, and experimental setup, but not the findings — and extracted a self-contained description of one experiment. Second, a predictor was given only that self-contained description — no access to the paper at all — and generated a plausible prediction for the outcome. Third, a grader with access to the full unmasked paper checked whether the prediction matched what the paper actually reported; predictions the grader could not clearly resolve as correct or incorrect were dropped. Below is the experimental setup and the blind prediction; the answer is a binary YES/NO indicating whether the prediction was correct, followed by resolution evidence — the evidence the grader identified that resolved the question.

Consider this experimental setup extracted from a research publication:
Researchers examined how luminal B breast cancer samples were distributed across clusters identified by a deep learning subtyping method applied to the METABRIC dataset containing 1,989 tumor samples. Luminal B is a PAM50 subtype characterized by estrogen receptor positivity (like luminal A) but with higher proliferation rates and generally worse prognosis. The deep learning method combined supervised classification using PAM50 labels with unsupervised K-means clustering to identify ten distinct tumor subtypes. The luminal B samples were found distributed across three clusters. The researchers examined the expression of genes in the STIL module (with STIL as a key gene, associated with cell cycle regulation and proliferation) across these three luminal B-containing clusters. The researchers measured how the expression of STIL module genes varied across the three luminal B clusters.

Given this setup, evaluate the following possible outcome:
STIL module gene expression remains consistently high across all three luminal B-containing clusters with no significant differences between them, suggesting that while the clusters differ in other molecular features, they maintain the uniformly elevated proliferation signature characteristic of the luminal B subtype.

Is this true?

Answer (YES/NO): NO